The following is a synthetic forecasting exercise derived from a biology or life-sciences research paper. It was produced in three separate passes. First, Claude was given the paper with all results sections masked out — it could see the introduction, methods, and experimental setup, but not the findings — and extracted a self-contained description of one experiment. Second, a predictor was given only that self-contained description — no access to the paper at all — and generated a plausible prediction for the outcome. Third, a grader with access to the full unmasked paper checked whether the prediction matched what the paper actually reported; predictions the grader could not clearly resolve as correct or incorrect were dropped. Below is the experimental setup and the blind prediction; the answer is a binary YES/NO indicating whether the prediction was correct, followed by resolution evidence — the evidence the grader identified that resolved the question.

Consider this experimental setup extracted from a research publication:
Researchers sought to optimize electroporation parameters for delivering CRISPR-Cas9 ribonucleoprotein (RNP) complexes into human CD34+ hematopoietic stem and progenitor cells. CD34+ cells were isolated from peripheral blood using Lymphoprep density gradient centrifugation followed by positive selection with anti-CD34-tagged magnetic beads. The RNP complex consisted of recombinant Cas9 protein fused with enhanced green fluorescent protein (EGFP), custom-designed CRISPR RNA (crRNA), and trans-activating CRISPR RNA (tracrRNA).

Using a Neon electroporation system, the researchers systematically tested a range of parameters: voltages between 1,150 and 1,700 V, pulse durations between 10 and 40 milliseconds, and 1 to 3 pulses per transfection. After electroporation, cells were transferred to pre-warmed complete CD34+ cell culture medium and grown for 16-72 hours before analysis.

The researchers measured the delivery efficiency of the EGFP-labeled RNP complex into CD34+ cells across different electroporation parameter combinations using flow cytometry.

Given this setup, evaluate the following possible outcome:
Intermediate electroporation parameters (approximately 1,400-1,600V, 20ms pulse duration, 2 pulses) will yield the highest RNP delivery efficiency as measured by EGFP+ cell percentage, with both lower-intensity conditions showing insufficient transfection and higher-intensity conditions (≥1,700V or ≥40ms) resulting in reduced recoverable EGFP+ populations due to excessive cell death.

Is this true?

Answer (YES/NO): NO